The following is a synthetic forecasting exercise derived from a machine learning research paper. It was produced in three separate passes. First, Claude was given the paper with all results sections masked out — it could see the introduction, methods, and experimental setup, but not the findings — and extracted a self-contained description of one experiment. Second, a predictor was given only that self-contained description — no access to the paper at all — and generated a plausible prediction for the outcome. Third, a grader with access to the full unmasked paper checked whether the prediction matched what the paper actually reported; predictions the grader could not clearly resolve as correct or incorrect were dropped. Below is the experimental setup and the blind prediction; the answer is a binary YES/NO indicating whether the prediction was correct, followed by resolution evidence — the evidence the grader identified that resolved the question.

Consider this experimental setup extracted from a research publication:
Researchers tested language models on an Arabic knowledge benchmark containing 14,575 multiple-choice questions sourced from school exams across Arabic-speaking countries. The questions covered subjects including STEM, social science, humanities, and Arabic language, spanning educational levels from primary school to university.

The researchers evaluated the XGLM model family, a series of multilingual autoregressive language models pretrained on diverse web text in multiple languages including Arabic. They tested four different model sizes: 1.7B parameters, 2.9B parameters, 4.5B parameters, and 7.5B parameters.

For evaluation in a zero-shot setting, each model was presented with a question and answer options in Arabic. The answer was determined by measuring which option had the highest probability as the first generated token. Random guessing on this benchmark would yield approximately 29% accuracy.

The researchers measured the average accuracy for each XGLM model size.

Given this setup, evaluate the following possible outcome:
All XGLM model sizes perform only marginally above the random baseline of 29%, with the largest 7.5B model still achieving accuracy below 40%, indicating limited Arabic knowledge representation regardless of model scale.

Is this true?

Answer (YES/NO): YES